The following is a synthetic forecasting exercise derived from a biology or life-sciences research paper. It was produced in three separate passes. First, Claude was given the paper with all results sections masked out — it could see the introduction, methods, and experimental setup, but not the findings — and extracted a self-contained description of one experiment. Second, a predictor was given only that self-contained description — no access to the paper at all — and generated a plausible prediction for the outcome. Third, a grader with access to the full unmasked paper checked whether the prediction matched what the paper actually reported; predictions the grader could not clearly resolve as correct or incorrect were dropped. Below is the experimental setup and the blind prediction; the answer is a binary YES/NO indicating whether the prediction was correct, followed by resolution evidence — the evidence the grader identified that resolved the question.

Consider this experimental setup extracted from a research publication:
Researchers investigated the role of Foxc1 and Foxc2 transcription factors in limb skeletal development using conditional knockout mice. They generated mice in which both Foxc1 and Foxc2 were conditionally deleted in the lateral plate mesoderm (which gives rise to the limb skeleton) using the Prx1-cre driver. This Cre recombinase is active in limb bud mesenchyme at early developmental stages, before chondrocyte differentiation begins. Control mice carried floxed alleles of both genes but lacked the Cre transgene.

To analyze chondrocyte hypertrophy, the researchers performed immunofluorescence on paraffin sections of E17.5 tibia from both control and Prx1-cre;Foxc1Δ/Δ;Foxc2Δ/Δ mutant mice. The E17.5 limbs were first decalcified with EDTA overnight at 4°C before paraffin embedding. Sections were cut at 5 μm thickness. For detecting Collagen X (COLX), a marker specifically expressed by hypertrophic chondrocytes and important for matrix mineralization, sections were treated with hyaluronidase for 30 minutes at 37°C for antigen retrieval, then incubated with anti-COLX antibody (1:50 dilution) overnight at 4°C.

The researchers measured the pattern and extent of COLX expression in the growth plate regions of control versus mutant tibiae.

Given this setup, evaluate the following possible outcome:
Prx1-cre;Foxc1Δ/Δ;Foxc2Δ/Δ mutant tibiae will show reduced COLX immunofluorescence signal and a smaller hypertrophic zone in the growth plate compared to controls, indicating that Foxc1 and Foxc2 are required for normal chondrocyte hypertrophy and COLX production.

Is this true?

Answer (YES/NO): NO